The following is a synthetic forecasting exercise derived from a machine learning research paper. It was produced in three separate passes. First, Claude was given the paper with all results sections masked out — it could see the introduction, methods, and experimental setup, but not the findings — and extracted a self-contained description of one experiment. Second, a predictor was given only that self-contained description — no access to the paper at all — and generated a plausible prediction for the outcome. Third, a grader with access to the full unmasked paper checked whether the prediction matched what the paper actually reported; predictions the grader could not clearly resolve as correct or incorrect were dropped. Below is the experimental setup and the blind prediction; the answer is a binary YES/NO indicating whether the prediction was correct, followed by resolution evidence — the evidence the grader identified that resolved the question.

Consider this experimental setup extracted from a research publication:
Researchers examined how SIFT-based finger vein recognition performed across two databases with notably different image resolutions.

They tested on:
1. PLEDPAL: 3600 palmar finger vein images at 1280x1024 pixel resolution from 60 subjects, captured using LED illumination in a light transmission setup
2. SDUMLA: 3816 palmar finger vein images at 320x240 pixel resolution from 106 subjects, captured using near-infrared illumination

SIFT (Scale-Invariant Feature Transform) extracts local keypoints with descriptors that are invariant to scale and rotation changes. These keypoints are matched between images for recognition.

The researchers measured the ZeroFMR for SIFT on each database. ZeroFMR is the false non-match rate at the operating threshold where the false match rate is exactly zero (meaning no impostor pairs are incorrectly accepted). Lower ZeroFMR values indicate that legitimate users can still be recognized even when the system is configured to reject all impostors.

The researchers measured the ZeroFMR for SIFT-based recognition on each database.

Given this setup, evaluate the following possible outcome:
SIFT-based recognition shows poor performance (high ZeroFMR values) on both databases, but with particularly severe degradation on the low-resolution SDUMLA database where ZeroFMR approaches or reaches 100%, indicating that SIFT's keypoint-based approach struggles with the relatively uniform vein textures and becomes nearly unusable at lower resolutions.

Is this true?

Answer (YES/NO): NO